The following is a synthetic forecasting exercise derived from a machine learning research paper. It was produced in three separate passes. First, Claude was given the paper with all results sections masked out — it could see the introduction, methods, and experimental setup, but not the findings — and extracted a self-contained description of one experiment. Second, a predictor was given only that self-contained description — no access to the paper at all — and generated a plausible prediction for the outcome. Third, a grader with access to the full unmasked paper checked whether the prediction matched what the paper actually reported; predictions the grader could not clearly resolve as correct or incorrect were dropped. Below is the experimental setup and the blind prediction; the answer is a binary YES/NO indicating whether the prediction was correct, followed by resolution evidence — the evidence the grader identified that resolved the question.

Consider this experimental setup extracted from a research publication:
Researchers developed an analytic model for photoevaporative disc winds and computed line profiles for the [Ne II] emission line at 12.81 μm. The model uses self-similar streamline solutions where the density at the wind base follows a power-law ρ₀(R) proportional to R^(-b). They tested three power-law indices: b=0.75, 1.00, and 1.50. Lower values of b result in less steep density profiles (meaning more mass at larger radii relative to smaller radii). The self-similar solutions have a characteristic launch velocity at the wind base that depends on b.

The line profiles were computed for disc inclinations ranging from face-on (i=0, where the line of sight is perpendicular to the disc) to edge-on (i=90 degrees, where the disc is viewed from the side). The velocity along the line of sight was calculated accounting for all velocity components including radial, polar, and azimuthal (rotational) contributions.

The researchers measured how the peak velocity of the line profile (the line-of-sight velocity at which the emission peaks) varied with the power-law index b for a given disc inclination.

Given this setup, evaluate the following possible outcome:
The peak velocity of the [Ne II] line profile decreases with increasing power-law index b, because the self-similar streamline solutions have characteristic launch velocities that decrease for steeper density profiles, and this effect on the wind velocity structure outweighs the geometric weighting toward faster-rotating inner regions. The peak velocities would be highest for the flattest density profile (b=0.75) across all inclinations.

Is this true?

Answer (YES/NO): YES